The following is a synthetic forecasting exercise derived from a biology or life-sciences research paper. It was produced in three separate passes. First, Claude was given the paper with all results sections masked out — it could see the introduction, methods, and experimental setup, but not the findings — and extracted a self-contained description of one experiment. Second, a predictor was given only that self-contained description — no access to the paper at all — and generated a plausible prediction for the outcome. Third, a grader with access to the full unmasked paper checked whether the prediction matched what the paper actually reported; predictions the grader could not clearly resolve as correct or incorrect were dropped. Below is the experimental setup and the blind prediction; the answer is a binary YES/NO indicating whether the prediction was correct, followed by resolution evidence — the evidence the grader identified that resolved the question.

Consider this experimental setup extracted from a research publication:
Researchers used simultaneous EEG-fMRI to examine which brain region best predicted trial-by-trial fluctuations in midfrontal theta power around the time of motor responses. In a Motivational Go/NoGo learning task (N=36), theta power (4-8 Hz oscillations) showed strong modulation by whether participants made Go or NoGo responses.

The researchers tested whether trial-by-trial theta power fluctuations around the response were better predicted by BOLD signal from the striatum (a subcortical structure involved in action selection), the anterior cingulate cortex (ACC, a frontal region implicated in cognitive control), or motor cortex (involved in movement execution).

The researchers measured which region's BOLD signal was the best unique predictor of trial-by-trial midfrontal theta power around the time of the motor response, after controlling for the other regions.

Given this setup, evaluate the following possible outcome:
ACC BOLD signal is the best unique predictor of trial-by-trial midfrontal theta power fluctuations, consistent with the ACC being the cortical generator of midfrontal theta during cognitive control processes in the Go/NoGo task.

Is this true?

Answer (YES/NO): NO